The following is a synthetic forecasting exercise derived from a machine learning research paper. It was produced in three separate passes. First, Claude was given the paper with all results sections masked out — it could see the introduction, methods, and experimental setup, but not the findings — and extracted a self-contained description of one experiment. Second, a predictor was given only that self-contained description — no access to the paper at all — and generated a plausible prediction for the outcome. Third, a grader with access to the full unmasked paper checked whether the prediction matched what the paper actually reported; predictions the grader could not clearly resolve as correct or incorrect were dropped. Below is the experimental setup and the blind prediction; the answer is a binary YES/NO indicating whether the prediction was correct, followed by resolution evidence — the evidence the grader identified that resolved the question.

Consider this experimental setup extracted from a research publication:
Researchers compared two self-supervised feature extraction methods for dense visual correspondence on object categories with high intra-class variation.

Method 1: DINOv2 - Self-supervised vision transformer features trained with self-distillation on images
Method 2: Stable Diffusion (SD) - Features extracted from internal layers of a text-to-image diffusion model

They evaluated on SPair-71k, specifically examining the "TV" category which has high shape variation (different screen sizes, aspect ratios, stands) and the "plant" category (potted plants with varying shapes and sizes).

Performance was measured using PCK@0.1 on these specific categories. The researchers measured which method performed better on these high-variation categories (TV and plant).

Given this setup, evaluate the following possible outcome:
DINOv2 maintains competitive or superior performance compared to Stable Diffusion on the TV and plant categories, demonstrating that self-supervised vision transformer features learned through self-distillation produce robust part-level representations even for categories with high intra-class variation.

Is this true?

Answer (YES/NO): NO